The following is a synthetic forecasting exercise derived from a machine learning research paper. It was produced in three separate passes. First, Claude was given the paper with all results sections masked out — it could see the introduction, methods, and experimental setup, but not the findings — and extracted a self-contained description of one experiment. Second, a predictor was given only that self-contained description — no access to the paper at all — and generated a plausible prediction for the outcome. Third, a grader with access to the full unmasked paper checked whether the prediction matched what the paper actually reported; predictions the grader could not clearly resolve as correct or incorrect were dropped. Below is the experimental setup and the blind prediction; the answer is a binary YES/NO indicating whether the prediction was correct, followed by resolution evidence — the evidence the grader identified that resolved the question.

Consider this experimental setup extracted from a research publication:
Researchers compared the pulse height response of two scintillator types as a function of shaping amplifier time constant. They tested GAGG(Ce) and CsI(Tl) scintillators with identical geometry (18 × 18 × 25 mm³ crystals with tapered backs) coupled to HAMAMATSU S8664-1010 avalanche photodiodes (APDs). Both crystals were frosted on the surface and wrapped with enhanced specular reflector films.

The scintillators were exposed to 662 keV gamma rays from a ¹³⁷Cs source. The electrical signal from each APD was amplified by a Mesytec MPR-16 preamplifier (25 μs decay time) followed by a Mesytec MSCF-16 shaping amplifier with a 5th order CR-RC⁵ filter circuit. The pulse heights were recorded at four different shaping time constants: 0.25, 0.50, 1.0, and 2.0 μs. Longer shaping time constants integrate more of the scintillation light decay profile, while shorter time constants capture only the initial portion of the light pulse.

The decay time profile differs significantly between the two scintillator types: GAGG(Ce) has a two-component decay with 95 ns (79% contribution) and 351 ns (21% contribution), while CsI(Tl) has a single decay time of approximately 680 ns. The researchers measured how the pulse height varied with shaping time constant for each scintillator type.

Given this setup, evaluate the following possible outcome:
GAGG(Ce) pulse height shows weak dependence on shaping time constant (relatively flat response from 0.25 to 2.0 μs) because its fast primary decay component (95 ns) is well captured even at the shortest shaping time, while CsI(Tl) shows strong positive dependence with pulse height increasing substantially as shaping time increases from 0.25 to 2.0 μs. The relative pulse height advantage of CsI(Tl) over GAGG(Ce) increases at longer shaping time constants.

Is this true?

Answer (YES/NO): NO